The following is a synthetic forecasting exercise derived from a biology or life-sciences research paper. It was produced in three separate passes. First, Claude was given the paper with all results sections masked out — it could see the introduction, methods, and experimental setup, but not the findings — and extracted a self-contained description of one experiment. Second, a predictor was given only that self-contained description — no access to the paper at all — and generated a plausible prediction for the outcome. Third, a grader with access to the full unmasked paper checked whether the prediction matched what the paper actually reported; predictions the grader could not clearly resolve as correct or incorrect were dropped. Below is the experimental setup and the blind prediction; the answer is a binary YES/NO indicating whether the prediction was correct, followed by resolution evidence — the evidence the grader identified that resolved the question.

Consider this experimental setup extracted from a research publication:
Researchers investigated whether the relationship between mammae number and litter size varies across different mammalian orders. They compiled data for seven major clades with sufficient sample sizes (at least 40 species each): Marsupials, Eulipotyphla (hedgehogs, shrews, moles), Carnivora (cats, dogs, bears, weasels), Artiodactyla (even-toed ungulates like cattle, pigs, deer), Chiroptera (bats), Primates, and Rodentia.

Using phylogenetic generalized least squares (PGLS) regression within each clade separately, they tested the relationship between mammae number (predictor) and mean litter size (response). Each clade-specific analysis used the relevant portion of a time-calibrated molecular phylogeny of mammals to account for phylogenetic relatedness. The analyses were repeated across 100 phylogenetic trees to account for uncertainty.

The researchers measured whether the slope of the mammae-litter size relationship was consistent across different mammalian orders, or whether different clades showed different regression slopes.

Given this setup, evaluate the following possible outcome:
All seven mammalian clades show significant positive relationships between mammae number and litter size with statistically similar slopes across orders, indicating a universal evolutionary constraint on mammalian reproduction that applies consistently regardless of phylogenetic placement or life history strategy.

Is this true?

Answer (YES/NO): NO